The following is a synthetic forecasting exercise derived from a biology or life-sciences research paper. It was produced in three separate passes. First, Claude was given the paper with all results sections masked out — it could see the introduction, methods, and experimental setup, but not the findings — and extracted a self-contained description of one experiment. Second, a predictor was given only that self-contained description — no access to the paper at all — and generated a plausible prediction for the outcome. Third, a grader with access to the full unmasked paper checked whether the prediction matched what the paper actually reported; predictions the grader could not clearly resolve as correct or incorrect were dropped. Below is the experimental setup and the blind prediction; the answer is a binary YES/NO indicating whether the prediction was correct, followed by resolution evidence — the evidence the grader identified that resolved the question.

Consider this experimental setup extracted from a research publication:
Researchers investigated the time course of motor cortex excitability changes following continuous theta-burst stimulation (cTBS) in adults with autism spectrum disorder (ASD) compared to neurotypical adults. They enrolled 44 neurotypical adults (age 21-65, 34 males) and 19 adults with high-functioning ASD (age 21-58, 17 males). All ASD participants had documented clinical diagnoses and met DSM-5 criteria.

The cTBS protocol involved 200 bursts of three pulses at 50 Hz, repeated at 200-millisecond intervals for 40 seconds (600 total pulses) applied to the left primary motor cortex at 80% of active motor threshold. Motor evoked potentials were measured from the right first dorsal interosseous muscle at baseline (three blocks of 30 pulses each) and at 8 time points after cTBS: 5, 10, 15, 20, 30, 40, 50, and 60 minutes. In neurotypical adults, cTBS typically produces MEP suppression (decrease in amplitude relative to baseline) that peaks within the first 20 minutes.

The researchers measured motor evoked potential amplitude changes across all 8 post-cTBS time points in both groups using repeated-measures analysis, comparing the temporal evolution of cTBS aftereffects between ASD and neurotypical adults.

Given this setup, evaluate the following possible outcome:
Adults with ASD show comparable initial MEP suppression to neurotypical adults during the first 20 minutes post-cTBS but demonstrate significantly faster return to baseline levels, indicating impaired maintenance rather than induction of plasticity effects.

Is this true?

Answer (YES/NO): NO